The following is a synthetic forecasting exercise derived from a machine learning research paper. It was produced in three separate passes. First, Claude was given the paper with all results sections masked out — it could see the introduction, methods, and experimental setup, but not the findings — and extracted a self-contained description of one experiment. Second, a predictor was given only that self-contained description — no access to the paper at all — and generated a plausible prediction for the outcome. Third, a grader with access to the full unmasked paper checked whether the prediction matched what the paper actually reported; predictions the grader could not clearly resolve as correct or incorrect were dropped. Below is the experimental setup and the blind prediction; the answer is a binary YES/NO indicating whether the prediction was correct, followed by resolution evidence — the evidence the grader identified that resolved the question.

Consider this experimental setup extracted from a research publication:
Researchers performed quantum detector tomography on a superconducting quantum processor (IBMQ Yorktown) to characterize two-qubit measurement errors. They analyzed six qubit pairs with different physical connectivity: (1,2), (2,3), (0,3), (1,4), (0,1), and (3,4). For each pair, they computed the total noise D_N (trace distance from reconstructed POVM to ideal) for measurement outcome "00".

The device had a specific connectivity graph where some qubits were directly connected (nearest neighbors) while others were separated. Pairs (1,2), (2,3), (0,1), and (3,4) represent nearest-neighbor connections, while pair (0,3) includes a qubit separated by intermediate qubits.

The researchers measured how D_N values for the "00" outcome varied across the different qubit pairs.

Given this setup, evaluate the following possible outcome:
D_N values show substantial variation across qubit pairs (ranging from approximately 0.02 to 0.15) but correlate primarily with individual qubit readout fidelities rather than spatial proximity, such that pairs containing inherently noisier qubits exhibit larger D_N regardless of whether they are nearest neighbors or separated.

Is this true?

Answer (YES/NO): NO